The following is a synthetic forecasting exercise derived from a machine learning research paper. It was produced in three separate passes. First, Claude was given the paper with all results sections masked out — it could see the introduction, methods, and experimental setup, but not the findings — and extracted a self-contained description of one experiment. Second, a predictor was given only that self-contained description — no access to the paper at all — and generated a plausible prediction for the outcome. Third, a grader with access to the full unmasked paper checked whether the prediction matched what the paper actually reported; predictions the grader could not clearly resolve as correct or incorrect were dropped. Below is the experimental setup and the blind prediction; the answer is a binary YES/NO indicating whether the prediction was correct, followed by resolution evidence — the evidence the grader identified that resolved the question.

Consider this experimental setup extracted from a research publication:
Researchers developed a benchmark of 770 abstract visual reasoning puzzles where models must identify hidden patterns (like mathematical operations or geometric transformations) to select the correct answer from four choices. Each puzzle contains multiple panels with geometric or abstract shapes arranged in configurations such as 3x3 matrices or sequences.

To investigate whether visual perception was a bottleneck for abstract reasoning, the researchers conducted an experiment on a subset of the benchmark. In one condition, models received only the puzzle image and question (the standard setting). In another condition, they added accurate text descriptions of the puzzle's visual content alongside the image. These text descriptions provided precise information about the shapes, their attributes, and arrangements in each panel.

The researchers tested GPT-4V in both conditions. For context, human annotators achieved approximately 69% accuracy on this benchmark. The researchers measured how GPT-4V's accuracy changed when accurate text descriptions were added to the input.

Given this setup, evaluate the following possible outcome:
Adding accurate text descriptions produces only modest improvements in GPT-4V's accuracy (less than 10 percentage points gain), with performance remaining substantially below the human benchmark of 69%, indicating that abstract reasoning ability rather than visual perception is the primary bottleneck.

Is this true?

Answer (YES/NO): NO